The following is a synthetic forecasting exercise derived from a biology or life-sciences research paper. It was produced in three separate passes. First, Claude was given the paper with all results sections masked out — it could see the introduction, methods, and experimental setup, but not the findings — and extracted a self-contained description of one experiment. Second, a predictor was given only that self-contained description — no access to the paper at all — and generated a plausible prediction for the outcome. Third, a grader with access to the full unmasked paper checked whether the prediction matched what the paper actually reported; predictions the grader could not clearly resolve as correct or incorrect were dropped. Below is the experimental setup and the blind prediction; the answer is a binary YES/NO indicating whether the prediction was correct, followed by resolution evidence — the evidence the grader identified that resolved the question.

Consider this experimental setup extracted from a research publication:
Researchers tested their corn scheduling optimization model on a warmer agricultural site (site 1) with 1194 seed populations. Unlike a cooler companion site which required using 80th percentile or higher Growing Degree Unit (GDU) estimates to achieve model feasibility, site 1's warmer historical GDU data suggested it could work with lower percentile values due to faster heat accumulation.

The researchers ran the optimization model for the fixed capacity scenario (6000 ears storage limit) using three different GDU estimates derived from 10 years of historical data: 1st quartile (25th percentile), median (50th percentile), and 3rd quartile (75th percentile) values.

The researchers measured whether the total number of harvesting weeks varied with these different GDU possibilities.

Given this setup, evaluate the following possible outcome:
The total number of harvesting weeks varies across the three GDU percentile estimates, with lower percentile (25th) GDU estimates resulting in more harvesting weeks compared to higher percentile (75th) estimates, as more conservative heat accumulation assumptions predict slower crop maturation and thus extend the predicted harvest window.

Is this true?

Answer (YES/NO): NO